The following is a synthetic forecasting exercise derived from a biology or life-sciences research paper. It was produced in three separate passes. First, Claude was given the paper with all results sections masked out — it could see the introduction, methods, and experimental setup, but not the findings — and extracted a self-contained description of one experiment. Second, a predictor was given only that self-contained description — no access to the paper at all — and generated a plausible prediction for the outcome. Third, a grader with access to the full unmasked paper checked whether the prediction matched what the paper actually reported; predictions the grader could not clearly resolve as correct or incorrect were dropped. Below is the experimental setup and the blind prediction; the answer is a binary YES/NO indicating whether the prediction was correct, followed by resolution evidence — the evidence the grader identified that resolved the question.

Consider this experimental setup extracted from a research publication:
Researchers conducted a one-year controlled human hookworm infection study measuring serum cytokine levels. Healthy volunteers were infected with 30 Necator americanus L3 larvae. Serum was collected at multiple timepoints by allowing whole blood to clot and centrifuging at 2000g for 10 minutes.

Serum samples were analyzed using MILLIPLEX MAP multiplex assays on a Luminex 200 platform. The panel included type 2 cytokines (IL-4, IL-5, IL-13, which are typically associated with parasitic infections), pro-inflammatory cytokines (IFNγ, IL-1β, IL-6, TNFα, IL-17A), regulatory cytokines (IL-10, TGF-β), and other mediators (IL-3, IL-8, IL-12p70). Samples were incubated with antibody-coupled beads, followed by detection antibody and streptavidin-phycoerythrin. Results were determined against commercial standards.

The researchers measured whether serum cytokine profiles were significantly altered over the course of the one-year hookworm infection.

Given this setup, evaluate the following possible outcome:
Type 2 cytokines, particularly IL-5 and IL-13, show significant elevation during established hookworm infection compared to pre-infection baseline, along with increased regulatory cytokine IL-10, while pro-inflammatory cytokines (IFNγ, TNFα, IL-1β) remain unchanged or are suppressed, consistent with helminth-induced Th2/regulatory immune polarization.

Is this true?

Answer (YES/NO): NO